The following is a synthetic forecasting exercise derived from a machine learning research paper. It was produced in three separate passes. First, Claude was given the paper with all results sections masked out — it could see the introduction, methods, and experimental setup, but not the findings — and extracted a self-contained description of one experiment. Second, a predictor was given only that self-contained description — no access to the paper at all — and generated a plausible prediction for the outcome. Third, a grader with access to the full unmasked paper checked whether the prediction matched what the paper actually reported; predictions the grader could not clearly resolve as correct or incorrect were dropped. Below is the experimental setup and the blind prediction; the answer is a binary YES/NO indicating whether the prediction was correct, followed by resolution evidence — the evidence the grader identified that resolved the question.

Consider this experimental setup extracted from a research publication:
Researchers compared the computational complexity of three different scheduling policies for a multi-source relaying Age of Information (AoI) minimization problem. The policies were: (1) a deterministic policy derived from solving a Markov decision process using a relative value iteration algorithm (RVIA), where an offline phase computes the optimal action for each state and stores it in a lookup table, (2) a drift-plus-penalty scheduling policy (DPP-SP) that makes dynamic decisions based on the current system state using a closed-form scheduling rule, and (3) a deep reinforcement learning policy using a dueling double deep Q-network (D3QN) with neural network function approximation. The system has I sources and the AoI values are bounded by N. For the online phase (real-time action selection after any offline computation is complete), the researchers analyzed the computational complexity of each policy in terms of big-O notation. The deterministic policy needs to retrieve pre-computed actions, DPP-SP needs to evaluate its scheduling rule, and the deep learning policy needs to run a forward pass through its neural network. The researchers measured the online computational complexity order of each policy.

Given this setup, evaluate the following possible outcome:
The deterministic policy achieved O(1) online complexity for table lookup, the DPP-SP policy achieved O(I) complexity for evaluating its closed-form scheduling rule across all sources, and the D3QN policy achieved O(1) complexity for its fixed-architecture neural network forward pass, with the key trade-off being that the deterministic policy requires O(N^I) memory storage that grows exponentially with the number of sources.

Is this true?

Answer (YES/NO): NO